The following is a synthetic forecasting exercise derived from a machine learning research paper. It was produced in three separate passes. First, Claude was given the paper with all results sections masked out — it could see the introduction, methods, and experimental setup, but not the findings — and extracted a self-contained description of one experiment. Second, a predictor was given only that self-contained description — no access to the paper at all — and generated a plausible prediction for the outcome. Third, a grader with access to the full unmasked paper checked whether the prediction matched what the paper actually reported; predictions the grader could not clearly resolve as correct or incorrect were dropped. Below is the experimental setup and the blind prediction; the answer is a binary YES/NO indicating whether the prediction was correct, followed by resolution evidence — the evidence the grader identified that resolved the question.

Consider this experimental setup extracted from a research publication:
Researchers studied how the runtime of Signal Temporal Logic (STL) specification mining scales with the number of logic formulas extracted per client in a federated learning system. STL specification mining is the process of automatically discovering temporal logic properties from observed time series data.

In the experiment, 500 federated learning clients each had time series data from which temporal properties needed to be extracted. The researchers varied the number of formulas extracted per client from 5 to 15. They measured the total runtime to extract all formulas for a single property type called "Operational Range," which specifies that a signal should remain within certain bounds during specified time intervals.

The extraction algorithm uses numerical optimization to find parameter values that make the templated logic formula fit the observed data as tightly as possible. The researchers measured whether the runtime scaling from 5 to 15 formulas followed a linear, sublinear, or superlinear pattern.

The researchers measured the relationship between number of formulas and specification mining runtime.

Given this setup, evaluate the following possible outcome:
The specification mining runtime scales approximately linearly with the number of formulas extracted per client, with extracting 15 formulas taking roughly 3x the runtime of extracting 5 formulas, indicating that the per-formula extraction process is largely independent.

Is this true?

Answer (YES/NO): YES